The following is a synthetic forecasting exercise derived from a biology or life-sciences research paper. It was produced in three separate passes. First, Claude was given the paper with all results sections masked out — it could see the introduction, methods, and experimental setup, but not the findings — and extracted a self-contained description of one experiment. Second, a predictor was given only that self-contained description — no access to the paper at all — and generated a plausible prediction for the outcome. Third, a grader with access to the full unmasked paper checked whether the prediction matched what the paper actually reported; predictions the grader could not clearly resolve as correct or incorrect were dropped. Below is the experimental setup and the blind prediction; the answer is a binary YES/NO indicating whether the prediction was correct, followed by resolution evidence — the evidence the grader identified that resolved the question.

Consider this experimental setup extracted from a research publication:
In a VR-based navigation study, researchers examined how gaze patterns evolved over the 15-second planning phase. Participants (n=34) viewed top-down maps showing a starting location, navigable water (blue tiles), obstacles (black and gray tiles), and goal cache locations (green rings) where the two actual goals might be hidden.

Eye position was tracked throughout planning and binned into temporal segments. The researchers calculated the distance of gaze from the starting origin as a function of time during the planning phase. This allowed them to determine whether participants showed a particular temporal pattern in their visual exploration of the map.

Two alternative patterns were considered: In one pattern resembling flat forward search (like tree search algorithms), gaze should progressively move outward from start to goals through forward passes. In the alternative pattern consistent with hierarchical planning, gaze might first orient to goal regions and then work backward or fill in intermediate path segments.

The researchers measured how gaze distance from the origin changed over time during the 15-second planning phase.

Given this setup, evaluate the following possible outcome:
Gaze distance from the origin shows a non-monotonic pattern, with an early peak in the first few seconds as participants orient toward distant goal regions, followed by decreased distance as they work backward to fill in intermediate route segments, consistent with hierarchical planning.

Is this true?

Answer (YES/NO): YES